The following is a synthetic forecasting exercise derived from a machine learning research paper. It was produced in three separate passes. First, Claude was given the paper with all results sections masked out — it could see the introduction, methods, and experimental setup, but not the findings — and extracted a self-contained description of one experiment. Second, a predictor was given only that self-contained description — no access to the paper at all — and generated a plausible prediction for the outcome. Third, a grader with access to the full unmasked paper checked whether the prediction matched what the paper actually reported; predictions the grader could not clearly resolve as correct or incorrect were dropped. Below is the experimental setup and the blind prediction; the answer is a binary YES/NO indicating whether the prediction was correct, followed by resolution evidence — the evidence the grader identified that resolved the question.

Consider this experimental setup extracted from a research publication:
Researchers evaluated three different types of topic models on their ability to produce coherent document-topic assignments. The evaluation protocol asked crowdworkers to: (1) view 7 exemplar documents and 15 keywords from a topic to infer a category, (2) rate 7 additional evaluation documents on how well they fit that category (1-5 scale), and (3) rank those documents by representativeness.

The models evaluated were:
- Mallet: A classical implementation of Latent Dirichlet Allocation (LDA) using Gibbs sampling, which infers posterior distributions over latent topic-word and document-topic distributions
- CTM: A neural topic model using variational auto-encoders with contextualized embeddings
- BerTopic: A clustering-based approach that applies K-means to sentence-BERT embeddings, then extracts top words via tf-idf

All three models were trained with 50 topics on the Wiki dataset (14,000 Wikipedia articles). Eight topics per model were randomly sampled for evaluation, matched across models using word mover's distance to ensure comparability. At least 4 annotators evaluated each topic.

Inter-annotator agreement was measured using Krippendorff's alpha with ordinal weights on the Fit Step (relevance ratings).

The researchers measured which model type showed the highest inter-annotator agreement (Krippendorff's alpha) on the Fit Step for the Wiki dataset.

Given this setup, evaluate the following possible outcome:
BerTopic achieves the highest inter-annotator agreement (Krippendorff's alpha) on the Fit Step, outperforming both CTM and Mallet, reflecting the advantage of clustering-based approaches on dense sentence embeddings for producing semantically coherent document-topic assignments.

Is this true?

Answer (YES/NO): NO